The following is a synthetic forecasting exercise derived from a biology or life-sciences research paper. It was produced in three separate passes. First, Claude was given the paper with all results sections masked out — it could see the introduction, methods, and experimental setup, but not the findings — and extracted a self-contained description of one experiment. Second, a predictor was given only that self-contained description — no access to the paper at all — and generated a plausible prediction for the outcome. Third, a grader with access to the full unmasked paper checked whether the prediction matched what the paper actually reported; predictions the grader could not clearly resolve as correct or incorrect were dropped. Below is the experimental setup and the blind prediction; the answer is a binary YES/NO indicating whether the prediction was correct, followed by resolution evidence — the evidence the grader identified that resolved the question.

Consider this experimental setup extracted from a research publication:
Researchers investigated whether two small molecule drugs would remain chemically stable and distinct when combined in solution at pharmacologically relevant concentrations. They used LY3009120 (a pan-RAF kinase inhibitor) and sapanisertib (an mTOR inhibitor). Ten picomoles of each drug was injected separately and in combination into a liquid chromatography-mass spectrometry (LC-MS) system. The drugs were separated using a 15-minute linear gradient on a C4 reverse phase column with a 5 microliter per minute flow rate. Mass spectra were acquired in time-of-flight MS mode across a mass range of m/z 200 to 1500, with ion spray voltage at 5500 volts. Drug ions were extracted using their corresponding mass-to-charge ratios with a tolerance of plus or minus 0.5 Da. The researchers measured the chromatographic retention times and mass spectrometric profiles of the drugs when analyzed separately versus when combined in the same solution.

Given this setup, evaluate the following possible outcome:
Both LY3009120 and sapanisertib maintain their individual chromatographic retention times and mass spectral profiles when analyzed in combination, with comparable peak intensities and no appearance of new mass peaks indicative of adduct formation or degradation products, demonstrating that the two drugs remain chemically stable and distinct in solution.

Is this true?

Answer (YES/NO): YES